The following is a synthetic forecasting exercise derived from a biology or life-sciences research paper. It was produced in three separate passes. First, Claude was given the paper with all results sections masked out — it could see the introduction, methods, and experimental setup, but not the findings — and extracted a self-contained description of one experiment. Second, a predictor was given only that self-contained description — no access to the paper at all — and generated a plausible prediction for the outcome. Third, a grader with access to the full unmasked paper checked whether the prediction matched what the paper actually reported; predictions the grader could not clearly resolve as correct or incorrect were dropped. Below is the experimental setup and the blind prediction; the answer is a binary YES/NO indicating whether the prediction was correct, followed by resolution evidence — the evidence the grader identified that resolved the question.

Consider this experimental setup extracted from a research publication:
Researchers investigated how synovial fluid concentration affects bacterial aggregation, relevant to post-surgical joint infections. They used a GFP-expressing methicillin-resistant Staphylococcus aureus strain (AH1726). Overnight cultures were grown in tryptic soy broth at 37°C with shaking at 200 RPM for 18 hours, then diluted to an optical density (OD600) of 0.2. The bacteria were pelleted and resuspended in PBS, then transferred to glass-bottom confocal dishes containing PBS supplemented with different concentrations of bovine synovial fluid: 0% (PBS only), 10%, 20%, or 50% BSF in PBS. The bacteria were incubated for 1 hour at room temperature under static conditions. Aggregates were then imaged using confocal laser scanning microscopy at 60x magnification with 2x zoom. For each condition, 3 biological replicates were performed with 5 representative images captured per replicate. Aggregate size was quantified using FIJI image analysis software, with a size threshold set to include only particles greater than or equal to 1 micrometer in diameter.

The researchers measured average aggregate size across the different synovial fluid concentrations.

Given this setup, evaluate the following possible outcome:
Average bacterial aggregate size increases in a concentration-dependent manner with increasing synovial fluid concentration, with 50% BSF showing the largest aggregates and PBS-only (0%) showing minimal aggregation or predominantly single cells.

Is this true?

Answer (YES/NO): NO